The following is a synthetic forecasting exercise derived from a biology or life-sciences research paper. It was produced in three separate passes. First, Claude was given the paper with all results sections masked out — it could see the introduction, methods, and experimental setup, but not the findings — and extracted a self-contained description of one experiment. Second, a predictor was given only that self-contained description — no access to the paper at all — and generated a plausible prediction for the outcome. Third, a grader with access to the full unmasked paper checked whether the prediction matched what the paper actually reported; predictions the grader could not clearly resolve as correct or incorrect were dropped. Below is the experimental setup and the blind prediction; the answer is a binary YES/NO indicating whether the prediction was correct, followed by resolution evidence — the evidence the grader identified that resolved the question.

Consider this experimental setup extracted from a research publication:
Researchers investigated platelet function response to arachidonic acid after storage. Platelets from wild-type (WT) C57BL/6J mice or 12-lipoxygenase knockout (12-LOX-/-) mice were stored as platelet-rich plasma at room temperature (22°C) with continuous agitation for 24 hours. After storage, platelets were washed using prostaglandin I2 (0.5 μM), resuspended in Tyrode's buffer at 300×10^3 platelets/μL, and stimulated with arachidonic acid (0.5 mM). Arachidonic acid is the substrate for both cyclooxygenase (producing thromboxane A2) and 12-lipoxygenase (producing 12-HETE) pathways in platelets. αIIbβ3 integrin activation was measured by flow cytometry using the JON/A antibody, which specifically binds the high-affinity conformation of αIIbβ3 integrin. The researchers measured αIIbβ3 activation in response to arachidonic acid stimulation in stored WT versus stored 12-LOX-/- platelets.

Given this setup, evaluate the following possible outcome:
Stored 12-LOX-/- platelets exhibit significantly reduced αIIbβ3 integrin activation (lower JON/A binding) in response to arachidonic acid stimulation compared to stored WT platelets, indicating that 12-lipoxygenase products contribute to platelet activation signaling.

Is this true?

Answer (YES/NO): NO